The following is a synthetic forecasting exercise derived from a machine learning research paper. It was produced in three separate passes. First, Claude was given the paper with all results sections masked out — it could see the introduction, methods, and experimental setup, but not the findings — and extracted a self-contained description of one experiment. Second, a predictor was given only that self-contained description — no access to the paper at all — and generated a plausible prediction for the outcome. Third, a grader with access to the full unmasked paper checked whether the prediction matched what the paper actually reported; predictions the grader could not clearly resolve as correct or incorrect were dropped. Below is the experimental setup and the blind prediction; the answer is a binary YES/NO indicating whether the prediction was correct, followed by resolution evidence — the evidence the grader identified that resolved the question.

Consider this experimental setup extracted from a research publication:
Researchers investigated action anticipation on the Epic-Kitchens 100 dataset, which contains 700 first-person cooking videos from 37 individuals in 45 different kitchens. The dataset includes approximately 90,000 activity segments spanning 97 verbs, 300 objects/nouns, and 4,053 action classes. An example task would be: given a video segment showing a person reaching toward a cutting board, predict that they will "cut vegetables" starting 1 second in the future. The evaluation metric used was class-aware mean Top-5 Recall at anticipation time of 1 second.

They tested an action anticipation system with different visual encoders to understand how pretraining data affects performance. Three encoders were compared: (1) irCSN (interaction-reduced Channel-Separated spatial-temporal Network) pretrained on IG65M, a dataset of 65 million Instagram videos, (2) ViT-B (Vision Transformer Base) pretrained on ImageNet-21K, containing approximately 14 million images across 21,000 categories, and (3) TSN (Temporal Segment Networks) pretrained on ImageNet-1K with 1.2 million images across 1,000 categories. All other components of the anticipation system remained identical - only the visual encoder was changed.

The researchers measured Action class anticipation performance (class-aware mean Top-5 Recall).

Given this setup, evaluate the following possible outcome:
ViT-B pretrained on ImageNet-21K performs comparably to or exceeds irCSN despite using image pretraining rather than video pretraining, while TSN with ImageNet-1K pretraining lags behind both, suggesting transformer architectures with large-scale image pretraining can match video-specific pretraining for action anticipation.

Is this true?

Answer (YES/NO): NO